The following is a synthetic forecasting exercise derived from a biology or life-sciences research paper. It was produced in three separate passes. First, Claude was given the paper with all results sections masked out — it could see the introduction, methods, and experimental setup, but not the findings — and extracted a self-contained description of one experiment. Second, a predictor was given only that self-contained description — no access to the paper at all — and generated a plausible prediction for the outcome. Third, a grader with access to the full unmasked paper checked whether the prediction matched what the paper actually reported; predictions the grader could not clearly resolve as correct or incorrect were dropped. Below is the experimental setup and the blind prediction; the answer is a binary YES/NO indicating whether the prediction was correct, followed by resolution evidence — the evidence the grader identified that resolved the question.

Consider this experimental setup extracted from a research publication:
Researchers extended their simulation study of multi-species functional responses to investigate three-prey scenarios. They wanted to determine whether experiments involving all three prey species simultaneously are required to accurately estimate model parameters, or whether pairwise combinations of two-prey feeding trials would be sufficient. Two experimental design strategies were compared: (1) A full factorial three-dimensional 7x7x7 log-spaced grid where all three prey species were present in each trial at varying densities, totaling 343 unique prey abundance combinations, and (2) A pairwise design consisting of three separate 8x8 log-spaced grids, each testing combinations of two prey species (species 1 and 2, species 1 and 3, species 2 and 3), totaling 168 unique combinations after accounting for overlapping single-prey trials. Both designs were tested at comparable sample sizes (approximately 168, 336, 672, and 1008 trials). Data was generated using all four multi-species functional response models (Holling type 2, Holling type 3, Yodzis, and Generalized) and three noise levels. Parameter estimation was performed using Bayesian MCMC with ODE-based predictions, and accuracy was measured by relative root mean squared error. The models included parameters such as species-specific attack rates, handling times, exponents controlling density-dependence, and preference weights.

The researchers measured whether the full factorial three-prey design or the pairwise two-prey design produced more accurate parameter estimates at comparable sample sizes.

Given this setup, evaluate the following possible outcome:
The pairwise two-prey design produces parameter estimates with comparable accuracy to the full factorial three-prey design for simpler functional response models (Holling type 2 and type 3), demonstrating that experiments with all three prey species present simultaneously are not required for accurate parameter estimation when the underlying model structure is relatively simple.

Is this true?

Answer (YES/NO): NO